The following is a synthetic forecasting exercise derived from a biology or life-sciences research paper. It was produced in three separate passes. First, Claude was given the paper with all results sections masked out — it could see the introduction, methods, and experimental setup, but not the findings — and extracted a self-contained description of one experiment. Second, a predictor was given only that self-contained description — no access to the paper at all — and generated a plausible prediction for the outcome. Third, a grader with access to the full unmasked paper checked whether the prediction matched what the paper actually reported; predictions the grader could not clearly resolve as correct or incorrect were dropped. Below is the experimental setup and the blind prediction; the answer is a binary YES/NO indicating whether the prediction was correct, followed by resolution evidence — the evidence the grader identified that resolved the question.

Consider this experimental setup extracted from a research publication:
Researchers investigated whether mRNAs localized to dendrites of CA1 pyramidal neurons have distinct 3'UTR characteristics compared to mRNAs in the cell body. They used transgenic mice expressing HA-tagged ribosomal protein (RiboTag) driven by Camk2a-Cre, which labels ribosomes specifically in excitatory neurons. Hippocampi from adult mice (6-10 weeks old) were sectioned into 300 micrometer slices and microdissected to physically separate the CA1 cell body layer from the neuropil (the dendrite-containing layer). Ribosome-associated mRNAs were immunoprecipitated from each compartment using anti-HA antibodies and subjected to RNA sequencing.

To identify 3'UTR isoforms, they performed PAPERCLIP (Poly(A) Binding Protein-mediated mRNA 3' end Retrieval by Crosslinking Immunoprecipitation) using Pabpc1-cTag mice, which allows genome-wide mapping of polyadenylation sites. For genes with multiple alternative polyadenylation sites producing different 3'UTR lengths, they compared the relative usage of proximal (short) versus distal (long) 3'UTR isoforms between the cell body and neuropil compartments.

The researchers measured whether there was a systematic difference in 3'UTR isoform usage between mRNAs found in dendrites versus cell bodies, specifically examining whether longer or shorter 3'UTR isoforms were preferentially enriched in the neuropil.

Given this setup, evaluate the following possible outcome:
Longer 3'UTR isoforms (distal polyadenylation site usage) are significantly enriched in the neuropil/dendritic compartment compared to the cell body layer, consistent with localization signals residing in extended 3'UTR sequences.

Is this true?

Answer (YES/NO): YES